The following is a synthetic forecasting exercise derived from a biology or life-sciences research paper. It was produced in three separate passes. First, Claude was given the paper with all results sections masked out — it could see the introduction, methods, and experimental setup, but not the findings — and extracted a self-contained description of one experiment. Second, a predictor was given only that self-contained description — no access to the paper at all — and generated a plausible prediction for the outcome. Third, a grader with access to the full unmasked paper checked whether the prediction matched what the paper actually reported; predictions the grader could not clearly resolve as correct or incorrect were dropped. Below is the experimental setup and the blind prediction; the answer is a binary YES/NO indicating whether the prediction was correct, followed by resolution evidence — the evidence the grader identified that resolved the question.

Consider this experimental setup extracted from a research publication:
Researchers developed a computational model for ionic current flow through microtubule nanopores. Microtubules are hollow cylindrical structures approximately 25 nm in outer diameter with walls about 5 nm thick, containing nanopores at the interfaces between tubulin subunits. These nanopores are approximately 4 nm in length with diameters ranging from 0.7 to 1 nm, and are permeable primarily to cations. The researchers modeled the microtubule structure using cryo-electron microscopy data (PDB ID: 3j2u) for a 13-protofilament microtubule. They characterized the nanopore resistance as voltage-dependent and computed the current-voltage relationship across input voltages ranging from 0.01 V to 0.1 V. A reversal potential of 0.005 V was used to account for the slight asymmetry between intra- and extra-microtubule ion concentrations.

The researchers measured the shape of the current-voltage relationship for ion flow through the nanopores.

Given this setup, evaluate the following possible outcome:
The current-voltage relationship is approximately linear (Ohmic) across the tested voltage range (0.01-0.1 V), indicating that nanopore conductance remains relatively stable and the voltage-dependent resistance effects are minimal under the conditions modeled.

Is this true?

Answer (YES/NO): NO